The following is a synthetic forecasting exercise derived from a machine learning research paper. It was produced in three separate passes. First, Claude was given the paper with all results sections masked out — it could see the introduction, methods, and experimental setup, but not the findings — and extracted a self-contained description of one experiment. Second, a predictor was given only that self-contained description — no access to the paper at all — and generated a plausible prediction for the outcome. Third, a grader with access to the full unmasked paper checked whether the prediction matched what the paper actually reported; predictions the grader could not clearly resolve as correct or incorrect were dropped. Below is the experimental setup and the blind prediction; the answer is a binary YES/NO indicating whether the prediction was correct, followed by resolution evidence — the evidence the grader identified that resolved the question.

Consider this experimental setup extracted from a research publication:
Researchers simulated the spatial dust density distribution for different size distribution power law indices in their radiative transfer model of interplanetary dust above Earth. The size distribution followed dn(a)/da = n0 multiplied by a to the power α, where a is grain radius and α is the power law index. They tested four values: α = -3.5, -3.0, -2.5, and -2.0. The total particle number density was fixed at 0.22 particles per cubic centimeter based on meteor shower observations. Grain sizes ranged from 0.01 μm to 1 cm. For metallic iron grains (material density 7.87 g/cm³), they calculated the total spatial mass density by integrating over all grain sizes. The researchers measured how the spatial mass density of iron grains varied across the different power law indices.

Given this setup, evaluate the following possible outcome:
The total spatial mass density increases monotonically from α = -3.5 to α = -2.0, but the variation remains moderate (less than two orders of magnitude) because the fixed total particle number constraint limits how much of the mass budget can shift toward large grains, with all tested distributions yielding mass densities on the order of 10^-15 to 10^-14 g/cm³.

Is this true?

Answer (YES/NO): NO